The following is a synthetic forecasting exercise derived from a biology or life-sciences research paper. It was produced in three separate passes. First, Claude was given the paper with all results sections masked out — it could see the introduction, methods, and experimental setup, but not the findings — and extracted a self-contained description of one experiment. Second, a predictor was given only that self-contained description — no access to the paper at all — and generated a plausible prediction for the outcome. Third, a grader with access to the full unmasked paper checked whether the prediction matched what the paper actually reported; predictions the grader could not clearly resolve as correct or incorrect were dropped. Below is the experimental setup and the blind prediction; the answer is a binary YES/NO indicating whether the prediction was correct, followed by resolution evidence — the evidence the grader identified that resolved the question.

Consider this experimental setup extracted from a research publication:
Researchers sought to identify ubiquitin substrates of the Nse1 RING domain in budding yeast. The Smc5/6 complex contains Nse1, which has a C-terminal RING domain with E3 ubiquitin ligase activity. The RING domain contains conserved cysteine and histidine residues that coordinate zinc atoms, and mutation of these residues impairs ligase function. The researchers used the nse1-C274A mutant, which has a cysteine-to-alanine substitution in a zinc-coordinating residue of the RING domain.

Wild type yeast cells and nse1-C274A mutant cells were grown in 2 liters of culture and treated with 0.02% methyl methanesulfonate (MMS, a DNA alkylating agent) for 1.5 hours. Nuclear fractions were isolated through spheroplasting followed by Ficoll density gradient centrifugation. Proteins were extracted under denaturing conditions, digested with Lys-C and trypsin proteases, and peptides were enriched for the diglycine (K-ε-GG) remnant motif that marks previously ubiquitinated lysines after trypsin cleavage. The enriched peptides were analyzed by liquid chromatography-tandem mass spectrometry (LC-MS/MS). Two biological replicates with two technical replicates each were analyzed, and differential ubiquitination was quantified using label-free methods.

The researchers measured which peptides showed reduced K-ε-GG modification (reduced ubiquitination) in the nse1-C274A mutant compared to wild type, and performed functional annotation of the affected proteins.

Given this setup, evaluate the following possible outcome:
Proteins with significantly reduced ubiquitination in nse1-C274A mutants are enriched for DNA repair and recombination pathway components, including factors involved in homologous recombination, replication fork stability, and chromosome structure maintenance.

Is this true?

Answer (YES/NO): NO